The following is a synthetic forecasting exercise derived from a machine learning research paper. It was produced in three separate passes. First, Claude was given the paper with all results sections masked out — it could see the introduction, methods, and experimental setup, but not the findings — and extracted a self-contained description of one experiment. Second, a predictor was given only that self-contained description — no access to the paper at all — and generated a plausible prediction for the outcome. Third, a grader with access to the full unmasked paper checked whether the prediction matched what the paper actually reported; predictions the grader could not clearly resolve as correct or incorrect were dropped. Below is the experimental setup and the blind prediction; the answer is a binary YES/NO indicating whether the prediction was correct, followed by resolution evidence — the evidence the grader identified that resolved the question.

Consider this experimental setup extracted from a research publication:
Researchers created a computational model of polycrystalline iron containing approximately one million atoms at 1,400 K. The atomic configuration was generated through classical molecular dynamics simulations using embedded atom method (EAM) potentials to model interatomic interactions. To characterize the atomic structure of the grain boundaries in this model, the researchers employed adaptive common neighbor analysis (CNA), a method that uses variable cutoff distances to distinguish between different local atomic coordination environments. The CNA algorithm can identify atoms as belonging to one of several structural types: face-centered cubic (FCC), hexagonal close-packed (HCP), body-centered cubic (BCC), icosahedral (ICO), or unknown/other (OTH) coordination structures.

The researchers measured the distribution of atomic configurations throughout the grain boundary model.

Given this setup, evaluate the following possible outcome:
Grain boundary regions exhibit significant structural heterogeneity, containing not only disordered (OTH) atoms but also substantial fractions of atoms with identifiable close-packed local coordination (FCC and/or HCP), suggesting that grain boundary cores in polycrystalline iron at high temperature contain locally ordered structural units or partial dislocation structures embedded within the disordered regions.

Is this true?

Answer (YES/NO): NO